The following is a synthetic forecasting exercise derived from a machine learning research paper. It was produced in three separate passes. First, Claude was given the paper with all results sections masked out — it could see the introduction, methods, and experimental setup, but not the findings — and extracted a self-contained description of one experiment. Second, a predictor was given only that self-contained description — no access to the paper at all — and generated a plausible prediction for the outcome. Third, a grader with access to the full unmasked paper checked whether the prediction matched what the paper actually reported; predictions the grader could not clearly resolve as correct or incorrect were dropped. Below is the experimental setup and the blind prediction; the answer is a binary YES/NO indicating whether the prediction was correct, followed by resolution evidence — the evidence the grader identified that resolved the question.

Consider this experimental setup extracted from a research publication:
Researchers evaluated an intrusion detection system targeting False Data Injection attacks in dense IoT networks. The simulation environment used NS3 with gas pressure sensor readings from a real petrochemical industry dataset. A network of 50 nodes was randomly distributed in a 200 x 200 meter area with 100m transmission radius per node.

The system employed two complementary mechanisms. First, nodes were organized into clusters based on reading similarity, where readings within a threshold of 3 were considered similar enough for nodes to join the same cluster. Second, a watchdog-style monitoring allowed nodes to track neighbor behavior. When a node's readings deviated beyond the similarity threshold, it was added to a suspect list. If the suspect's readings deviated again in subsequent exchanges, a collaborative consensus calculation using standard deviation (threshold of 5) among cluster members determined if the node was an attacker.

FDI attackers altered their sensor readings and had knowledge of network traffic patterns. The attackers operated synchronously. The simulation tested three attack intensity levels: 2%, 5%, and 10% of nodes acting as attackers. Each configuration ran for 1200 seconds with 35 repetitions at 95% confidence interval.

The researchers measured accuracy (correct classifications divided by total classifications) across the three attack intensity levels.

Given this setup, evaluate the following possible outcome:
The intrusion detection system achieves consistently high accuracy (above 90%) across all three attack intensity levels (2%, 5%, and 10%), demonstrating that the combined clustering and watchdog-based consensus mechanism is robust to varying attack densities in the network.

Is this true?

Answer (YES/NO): NO